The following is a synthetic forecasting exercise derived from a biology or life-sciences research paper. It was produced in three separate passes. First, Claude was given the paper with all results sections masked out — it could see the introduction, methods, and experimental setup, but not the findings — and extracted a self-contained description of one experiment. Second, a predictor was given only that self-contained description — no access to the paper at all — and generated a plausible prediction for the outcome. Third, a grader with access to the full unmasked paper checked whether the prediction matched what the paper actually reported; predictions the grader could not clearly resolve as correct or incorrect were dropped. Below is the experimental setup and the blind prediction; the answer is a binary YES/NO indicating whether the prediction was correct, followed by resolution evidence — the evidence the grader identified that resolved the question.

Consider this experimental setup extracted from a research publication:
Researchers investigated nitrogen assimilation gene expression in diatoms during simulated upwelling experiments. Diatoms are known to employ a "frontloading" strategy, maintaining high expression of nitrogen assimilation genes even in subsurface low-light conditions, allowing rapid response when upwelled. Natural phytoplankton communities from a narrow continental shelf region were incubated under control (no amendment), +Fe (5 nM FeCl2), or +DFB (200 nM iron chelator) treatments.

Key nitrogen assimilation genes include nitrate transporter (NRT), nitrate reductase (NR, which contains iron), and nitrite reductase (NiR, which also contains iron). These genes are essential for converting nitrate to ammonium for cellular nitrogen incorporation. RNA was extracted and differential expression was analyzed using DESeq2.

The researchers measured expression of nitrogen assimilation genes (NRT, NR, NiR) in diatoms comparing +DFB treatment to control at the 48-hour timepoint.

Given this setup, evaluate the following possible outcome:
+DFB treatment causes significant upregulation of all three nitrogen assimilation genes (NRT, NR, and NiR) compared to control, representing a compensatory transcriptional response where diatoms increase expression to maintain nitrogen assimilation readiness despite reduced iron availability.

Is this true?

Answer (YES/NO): NO